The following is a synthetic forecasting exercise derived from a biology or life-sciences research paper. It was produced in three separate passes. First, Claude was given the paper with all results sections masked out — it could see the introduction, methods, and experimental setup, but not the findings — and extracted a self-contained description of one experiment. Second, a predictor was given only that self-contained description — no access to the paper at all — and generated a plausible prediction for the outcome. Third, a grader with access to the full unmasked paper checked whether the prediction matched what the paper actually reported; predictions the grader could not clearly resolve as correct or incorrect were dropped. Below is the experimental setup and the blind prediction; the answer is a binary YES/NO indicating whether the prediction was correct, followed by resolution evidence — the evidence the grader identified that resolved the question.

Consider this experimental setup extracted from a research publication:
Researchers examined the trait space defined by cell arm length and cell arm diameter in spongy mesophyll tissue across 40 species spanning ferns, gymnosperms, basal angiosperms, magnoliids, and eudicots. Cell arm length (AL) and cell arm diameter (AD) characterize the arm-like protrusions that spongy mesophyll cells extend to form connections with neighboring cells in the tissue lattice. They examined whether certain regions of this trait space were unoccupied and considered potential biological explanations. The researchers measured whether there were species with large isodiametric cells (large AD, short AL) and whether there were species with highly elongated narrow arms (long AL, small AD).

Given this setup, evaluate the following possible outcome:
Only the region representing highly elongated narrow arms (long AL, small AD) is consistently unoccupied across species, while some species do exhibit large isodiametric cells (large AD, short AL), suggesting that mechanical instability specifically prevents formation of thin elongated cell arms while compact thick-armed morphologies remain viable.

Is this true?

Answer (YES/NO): NO